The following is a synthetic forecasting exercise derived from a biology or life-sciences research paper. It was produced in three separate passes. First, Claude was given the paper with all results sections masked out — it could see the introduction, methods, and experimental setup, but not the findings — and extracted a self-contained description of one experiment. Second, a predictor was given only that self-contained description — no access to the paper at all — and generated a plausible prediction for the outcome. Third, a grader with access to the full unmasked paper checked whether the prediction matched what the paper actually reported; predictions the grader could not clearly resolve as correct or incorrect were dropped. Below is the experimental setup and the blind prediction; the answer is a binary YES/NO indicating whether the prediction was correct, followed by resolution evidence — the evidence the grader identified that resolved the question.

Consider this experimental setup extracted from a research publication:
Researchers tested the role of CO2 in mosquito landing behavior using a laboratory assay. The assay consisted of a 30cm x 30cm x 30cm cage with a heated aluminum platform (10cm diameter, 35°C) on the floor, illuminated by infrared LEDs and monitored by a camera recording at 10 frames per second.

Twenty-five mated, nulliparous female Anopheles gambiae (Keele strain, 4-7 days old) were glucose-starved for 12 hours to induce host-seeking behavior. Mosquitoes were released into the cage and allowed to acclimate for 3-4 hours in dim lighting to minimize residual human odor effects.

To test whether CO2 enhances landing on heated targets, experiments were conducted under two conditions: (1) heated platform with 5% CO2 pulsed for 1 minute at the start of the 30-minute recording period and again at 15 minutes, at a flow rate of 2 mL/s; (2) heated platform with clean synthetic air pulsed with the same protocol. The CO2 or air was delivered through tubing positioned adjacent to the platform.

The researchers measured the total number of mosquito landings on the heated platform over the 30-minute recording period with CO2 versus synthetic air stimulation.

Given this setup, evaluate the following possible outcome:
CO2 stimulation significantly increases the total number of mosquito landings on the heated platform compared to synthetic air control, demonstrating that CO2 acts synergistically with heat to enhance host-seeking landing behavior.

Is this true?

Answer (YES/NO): YES